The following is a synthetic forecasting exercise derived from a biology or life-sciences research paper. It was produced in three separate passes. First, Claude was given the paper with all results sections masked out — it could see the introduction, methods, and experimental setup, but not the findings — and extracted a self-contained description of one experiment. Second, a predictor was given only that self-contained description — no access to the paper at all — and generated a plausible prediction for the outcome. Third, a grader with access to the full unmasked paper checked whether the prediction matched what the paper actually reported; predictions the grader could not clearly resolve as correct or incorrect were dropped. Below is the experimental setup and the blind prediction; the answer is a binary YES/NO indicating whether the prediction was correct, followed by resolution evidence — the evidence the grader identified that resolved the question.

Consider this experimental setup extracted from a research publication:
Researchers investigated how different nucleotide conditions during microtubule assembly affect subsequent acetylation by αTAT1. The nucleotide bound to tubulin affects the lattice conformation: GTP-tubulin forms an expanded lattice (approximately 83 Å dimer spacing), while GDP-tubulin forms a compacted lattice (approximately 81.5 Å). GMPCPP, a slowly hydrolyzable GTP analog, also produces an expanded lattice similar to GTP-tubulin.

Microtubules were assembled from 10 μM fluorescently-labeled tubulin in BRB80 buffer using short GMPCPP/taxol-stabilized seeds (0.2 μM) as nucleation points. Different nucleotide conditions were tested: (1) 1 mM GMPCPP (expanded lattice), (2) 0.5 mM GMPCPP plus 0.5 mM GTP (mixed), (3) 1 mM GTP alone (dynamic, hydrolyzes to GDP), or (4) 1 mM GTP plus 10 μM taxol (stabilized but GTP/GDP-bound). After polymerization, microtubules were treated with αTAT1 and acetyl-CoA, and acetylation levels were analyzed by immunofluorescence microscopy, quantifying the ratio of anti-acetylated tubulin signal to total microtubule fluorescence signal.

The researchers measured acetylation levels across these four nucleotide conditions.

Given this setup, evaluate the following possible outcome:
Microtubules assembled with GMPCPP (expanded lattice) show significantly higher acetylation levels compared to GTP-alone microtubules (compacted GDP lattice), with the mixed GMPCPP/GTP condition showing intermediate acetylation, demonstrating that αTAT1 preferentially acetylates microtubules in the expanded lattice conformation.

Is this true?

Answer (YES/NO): YES